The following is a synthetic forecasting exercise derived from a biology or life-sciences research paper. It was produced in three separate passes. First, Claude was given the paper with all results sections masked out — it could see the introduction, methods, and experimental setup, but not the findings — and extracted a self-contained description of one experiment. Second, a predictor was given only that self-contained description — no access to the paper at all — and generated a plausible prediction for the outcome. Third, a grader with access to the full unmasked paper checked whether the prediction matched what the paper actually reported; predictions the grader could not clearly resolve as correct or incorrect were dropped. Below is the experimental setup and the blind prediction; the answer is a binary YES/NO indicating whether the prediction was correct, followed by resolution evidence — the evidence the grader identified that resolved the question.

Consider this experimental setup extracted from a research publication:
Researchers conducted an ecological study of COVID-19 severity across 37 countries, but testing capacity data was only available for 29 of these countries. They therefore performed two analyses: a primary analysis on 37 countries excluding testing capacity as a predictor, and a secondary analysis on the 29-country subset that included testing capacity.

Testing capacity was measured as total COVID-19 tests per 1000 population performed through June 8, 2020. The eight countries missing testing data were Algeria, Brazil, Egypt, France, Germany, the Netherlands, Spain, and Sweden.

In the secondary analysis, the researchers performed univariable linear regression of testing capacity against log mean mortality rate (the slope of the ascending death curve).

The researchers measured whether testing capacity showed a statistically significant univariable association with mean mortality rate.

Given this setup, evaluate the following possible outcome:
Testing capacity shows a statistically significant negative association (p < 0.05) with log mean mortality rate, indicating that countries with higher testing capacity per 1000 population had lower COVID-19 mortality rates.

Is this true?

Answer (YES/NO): NO